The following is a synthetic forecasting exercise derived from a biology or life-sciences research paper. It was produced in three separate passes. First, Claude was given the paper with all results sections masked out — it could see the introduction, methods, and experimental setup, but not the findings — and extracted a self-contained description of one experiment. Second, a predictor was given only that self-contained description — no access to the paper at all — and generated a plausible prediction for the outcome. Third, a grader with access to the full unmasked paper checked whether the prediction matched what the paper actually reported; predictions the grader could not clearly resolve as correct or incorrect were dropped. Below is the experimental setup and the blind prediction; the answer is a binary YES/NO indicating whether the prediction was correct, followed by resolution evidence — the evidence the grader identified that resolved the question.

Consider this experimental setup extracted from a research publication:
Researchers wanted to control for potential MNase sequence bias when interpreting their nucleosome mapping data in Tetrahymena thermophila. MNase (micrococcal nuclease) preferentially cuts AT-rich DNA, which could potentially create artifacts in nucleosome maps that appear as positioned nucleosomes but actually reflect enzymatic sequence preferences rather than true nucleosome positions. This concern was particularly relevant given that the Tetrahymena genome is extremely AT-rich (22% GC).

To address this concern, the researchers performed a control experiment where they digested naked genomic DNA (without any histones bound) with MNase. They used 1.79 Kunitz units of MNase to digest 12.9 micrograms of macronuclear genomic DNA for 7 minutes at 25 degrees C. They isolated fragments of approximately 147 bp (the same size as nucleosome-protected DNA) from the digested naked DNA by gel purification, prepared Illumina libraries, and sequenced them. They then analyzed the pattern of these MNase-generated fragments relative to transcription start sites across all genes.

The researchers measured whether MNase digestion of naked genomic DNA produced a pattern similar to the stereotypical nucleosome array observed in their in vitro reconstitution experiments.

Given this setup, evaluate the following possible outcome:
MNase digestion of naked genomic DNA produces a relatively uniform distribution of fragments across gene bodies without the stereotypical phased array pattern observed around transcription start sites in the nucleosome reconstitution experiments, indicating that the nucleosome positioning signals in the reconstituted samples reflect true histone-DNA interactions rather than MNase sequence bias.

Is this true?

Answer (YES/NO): YES